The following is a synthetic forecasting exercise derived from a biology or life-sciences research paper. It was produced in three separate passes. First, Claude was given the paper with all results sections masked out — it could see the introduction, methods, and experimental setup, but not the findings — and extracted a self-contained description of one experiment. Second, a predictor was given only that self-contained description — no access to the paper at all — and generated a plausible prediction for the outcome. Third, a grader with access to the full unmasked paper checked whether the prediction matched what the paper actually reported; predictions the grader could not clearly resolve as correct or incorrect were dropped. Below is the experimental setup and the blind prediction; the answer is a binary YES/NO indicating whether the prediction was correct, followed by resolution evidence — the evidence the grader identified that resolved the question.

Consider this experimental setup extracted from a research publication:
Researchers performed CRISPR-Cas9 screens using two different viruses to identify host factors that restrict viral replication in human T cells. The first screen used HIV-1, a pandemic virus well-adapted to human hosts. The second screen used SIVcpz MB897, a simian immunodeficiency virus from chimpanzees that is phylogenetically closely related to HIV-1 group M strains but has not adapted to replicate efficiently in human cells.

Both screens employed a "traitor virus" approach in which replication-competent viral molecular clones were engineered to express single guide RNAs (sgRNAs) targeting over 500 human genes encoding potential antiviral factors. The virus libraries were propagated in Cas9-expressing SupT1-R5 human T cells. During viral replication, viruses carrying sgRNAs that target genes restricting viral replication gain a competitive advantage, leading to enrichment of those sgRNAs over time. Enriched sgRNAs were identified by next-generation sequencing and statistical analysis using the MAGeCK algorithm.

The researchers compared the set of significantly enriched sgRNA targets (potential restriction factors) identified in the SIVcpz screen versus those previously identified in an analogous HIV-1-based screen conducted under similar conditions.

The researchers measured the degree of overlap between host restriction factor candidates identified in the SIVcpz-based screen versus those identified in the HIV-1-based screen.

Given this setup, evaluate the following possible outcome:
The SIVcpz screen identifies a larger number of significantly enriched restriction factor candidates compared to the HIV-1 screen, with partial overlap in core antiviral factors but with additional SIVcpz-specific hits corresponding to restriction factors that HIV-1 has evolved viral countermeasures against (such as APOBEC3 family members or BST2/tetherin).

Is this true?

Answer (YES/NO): NO